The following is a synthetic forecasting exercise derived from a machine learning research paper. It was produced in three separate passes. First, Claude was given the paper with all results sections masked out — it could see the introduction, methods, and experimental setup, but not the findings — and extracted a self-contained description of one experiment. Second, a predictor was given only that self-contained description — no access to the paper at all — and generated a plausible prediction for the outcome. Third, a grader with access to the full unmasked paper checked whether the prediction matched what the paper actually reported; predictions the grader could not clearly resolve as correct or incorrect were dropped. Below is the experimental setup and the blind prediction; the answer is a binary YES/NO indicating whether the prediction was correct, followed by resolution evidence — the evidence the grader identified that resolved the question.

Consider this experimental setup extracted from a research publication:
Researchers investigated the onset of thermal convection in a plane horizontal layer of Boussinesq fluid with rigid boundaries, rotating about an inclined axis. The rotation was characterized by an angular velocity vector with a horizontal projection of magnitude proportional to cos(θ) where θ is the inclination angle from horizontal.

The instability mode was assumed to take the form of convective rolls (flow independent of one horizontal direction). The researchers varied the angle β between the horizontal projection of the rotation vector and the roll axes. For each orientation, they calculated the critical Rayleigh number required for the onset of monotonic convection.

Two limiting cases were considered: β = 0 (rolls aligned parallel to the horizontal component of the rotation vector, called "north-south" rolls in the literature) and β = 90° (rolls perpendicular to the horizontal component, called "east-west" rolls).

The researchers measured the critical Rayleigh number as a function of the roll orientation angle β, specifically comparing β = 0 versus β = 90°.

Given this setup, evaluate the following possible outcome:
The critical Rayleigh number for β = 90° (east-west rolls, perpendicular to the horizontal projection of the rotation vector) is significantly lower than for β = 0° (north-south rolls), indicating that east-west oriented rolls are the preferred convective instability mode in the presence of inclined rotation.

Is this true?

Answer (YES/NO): NO